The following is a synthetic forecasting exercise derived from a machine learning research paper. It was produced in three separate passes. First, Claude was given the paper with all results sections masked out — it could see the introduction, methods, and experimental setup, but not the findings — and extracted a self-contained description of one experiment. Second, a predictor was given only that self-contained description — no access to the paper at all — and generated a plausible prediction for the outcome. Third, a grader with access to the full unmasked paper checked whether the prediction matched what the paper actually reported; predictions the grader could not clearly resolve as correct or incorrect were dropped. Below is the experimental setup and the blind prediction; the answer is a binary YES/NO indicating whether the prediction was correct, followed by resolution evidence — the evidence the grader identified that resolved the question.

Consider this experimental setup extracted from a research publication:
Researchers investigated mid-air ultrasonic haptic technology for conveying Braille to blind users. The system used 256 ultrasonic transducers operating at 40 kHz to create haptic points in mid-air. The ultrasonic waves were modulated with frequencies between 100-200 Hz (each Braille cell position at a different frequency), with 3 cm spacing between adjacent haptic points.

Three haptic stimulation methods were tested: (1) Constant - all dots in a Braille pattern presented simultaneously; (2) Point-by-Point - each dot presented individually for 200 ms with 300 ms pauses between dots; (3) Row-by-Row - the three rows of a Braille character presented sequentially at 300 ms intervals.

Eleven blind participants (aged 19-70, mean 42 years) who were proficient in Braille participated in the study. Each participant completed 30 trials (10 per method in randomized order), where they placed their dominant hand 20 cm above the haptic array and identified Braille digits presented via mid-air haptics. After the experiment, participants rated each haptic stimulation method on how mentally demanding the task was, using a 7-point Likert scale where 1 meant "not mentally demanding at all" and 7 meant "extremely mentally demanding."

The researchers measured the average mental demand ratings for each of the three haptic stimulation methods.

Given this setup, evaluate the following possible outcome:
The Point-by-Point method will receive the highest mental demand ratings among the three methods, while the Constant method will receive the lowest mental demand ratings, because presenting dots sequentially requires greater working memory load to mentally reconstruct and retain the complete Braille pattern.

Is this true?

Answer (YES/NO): NO